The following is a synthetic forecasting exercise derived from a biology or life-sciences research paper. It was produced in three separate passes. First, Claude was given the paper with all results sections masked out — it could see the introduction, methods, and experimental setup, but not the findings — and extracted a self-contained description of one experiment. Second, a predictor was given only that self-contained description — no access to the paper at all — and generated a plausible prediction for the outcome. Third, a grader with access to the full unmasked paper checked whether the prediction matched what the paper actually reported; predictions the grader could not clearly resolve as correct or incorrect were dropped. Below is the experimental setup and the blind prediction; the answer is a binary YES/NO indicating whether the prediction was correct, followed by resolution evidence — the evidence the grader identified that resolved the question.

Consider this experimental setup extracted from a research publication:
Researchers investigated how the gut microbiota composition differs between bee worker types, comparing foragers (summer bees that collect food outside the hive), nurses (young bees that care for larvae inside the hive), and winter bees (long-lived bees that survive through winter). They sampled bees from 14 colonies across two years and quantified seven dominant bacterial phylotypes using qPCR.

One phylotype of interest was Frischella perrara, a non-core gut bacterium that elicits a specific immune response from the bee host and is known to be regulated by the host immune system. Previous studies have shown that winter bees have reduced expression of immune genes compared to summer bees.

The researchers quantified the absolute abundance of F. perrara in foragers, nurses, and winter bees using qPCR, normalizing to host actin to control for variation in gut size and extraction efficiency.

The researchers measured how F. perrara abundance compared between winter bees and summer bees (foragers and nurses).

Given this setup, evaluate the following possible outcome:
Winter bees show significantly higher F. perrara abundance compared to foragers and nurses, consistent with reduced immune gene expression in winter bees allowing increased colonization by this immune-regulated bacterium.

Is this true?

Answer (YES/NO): NO